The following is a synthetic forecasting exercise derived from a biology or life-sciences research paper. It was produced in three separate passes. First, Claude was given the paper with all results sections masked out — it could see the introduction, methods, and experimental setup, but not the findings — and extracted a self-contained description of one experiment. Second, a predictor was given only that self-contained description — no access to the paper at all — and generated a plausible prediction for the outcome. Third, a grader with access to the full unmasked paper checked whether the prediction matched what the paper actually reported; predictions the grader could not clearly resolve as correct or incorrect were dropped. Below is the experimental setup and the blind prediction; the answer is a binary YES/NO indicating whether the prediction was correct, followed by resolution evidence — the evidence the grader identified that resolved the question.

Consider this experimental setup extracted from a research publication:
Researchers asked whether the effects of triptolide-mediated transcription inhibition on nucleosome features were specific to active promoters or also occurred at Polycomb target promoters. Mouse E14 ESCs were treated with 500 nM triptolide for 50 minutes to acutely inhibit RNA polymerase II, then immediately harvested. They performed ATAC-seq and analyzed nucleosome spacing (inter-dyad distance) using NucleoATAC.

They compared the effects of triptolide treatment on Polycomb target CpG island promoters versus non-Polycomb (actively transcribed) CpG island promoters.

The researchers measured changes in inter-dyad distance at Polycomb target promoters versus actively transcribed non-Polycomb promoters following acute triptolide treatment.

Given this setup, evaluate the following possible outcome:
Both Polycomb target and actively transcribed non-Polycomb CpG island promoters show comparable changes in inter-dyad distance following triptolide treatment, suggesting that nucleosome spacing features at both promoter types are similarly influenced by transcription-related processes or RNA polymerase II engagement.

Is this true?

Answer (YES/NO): NO